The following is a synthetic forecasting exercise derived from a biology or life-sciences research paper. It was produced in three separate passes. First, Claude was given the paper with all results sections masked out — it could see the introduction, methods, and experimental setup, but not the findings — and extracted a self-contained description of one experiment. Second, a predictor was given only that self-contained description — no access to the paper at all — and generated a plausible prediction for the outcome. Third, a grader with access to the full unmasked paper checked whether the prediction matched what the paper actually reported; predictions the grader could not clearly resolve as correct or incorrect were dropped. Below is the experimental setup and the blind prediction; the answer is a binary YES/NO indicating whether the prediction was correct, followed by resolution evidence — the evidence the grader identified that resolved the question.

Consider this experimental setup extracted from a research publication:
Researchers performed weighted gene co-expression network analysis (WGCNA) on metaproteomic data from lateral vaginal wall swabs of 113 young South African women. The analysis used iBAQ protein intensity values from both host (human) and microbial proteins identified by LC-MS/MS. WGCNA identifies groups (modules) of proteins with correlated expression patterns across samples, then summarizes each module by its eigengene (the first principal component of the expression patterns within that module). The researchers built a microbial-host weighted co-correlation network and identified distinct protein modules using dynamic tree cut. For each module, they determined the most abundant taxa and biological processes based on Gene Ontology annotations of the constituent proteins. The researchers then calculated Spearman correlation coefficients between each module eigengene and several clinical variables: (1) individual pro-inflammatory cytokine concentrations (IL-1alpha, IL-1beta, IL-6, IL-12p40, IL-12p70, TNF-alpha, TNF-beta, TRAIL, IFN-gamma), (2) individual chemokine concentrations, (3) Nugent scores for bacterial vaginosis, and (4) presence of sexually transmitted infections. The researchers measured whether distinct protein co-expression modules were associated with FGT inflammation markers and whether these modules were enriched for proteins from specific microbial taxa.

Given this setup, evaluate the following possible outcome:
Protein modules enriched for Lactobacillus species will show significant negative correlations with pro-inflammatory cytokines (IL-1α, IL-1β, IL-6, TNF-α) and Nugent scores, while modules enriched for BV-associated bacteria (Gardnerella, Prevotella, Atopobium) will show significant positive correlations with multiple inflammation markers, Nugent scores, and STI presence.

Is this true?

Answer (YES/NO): NO